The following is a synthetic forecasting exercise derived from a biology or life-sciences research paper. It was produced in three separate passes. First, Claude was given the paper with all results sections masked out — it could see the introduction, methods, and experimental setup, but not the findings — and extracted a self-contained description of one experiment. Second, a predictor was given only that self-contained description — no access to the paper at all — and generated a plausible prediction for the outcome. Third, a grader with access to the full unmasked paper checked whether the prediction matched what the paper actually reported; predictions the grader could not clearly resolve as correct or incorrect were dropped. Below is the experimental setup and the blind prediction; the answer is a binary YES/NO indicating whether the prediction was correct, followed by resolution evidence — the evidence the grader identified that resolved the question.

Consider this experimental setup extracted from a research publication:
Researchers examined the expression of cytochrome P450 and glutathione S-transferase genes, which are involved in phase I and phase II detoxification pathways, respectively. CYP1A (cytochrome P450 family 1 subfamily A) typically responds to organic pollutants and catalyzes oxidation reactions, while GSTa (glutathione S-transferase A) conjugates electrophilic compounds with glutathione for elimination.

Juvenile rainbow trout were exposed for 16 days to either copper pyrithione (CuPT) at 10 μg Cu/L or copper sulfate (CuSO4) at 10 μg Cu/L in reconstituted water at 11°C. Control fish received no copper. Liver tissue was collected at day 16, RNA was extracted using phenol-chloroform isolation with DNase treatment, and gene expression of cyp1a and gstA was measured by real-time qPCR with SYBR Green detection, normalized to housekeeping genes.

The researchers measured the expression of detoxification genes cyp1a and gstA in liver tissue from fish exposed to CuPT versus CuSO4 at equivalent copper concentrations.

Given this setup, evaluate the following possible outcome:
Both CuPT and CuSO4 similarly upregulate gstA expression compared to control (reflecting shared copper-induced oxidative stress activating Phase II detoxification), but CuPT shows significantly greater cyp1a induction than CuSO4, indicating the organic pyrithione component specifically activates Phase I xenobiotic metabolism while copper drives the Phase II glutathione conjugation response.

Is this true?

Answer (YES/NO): NO